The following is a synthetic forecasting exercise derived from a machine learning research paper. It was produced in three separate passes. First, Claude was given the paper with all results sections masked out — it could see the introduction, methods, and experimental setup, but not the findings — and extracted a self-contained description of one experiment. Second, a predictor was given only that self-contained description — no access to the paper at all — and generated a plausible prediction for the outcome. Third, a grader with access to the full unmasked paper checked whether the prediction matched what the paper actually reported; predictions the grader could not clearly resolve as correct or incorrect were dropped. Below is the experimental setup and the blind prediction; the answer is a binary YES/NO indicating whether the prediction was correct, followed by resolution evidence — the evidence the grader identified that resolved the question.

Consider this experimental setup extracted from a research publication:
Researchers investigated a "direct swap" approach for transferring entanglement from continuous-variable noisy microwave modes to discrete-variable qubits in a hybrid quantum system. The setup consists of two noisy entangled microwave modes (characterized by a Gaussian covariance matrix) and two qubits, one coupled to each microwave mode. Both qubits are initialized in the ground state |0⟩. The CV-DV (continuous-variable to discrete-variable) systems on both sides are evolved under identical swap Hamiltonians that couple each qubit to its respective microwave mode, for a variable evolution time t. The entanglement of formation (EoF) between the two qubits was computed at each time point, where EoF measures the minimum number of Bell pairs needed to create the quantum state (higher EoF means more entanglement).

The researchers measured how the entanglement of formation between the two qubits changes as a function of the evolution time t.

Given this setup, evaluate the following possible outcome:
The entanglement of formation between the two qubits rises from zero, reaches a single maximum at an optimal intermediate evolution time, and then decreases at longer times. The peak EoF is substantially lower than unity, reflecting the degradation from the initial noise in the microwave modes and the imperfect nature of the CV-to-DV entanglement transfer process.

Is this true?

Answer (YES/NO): NO